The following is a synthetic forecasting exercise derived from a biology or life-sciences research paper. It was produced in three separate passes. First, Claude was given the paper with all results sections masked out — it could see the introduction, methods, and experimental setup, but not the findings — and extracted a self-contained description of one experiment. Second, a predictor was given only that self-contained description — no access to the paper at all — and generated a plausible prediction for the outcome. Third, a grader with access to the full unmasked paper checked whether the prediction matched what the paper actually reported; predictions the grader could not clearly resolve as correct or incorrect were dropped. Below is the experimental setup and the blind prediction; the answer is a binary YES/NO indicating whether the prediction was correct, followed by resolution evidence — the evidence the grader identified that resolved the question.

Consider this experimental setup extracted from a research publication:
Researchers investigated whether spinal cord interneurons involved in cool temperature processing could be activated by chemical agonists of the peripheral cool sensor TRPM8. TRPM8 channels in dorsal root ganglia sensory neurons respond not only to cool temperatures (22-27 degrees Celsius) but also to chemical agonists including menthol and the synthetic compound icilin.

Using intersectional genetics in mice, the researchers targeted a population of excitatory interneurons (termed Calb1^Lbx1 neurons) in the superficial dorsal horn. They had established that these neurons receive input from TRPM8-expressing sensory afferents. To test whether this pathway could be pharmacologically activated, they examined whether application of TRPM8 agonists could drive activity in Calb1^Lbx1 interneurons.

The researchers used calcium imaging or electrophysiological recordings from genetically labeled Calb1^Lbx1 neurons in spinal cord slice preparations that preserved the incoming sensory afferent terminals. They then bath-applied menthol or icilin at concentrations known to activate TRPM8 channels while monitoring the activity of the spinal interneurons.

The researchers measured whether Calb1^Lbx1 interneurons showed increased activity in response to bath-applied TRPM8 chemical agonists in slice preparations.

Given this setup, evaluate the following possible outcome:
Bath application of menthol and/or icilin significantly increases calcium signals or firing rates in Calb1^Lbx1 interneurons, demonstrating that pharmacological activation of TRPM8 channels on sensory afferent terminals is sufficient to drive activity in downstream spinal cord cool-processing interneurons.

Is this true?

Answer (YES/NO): YES